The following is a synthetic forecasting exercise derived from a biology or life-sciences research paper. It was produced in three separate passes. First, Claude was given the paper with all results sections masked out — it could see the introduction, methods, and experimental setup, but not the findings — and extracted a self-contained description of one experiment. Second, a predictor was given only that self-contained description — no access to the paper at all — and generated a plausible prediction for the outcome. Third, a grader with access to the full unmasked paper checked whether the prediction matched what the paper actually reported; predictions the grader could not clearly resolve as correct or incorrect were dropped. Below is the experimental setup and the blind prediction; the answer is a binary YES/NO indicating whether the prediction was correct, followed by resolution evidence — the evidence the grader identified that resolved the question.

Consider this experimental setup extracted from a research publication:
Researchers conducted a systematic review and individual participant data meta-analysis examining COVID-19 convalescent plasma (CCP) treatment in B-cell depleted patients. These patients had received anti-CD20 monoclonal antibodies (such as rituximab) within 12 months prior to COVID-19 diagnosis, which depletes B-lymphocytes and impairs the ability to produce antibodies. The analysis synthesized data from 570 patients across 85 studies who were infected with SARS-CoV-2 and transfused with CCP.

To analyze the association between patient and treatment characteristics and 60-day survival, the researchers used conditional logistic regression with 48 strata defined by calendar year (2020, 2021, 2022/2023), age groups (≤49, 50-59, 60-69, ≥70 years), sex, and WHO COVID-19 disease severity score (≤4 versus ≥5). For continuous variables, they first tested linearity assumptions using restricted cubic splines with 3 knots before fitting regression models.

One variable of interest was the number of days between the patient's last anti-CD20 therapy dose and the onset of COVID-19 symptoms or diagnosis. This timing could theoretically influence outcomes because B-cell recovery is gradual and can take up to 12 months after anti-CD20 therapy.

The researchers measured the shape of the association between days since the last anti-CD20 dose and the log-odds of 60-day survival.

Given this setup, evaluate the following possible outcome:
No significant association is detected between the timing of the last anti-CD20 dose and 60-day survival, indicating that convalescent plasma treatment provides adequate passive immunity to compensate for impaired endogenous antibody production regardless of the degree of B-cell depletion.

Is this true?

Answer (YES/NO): NO